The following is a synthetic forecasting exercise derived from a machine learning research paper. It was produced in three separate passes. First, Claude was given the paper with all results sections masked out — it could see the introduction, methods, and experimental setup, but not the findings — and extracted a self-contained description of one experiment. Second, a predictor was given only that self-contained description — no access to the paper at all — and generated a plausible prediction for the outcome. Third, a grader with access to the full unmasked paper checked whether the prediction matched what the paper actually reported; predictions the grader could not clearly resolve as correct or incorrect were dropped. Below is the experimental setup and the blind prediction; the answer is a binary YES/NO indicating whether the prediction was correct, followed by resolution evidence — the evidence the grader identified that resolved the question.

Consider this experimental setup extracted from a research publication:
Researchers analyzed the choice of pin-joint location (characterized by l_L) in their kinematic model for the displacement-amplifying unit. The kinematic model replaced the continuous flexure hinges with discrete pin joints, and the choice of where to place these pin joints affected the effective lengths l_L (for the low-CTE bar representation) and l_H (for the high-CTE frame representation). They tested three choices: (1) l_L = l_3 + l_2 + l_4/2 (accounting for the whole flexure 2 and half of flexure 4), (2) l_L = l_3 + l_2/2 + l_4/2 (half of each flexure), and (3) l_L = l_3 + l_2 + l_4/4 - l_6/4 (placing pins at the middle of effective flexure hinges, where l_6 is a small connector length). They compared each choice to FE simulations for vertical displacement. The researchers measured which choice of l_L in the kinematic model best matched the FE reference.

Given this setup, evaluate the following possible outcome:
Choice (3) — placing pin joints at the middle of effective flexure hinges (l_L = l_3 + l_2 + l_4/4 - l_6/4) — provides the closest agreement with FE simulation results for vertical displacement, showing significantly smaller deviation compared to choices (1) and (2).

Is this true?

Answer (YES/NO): YES